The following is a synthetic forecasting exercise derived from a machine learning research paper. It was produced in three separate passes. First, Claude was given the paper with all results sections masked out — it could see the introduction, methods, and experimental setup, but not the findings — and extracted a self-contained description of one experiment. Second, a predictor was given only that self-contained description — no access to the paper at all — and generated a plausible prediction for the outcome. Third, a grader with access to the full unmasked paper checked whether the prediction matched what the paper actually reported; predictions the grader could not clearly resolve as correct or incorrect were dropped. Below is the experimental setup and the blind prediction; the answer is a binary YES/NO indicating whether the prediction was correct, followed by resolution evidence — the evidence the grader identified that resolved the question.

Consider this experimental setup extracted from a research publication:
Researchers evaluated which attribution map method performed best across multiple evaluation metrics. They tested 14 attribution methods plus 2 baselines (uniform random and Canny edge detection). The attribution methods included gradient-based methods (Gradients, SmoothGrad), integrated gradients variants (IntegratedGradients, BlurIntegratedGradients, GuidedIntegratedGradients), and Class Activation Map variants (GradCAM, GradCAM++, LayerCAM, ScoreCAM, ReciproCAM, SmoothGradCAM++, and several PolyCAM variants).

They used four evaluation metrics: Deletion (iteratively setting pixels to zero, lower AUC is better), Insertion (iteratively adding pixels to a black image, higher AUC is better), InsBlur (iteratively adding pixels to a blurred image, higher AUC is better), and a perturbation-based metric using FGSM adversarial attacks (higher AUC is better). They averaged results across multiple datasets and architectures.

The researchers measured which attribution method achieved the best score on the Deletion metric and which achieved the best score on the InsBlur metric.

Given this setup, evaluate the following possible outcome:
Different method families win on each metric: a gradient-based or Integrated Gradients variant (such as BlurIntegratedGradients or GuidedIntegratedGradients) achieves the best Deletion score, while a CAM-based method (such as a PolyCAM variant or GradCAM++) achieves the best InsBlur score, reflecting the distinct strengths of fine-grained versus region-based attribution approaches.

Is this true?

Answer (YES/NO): YES